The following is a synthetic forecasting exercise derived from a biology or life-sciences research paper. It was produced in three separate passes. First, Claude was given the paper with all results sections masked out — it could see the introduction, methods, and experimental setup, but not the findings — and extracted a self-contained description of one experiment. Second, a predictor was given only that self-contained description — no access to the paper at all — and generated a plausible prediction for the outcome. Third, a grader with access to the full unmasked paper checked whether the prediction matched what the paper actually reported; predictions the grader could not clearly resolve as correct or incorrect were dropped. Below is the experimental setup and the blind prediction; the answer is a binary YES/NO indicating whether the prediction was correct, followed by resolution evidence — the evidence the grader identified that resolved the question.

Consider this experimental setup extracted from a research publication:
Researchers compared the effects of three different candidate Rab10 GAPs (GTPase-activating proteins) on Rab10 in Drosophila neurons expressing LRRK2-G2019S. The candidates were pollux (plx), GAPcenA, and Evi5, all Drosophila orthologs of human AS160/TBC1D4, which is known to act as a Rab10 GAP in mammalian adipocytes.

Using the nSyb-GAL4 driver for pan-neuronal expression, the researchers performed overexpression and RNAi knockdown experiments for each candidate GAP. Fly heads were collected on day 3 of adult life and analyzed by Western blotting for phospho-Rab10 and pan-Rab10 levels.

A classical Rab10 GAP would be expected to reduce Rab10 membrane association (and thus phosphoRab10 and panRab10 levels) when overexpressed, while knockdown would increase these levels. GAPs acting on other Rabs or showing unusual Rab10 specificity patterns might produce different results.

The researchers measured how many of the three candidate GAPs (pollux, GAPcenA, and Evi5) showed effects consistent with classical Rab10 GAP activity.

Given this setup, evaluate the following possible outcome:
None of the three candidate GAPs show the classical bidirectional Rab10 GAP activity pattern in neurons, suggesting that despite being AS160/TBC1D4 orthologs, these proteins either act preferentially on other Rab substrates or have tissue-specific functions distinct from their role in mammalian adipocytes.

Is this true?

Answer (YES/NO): NO